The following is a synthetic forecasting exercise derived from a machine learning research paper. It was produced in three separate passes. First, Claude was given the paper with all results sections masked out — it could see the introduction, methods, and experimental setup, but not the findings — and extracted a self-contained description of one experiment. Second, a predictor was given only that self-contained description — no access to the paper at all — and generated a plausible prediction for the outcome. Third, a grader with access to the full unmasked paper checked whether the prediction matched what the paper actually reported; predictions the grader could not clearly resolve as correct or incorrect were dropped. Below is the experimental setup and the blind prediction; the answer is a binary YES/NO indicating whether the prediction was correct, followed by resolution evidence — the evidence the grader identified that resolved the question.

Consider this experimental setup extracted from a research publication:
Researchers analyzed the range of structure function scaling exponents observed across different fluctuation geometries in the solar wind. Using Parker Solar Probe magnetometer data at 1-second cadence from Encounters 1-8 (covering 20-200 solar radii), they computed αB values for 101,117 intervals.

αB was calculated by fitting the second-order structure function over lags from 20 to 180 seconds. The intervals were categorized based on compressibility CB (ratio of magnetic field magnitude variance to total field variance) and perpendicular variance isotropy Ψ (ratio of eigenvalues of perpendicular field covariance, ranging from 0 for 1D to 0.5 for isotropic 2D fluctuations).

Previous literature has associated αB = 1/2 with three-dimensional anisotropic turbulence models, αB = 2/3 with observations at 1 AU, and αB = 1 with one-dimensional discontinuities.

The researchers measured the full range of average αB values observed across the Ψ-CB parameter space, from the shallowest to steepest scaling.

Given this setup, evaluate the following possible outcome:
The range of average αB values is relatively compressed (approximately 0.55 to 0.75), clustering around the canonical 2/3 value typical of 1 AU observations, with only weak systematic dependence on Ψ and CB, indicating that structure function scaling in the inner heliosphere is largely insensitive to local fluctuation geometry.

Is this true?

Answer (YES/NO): NO